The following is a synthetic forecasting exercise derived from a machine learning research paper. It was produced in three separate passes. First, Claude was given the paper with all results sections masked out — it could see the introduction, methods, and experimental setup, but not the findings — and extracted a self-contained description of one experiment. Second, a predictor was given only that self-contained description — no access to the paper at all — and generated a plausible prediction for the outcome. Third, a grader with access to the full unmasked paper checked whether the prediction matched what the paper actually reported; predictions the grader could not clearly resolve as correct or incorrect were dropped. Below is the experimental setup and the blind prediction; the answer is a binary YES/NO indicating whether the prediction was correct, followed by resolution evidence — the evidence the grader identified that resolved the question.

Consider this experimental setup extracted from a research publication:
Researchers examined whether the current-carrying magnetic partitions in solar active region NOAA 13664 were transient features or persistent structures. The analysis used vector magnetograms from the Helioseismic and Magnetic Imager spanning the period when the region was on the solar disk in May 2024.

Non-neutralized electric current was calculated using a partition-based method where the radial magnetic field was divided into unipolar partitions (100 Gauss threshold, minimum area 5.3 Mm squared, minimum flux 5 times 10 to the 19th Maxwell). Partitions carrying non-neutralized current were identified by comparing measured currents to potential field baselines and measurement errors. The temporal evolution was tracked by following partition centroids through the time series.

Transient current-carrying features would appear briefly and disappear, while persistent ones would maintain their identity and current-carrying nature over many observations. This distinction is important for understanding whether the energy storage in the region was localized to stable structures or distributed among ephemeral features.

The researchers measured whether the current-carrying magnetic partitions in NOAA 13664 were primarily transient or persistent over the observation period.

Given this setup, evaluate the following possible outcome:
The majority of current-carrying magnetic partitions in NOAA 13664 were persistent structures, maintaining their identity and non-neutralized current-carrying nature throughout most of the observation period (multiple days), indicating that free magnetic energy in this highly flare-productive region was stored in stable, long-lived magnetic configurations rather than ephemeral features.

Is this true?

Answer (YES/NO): YES